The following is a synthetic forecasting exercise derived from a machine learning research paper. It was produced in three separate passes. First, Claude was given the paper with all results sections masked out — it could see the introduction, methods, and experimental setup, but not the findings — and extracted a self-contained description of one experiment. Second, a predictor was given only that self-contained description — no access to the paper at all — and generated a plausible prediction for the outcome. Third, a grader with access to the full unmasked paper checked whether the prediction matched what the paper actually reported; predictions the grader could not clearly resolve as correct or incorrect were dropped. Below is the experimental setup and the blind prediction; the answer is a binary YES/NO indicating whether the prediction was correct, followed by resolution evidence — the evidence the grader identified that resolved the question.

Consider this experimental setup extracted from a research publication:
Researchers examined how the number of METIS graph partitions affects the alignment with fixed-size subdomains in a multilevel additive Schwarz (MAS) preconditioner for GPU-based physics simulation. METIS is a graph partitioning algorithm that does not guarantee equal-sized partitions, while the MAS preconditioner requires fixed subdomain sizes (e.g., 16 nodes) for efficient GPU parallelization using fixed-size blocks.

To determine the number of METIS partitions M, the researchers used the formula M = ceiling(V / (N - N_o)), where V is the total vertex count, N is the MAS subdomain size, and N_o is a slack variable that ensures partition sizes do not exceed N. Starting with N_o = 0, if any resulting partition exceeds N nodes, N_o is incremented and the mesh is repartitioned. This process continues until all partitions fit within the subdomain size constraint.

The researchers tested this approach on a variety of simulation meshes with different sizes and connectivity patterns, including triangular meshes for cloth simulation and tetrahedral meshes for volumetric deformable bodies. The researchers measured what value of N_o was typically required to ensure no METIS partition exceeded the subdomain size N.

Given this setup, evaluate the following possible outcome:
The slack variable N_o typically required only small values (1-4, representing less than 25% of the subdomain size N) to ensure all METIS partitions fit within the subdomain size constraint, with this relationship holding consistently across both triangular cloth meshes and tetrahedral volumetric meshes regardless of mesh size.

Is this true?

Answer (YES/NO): YES